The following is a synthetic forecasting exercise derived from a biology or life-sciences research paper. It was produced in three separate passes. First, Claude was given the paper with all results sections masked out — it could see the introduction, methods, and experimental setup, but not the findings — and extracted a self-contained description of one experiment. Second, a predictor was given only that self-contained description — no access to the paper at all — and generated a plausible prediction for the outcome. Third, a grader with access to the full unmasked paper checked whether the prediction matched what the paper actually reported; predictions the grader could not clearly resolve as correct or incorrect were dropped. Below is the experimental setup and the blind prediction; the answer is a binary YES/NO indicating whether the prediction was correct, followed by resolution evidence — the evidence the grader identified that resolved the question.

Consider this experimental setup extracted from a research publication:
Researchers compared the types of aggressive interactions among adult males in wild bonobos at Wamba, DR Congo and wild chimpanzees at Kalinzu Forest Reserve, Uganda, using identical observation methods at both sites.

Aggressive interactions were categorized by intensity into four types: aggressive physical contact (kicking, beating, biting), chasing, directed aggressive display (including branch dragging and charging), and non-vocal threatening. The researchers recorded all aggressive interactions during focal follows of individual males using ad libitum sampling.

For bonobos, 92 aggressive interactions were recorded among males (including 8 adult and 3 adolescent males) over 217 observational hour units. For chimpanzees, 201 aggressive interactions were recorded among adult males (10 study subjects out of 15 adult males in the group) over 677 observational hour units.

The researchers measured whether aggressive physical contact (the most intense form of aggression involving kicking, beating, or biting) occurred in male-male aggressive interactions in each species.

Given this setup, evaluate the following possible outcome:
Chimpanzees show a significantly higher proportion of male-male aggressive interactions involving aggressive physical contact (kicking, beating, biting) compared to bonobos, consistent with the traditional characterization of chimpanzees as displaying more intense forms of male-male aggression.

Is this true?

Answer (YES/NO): YES